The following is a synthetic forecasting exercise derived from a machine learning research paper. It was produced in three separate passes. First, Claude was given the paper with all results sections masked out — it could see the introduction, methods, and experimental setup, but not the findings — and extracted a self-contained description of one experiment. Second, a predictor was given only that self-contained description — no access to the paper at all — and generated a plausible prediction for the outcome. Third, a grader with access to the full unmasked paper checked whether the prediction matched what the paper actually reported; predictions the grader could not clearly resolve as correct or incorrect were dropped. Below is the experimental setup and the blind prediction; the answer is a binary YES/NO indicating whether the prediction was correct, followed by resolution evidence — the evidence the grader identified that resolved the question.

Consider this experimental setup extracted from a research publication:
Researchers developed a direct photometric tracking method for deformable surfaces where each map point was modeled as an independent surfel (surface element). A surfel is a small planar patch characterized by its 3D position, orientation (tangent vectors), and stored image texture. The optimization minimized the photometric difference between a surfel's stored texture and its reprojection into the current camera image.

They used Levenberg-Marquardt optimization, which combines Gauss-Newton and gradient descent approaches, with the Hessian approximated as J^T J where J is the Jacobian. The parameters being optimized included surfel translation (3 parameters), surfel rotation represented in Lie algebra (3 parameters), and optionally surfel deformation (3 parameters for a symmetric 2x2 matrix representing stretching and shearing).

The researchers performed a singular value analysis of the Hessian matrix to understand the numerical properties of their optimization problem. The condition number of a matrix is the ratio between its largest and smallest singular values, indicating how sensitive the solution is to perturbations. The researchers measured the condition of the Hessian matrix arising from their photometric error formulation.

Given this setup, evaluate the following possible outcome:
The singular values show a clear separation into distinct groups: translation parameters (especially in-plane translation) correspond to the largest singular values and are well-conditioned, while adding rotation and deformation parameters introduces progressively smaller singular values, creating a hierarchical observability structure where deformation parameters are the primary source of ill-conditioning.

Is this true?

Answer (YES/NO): NO